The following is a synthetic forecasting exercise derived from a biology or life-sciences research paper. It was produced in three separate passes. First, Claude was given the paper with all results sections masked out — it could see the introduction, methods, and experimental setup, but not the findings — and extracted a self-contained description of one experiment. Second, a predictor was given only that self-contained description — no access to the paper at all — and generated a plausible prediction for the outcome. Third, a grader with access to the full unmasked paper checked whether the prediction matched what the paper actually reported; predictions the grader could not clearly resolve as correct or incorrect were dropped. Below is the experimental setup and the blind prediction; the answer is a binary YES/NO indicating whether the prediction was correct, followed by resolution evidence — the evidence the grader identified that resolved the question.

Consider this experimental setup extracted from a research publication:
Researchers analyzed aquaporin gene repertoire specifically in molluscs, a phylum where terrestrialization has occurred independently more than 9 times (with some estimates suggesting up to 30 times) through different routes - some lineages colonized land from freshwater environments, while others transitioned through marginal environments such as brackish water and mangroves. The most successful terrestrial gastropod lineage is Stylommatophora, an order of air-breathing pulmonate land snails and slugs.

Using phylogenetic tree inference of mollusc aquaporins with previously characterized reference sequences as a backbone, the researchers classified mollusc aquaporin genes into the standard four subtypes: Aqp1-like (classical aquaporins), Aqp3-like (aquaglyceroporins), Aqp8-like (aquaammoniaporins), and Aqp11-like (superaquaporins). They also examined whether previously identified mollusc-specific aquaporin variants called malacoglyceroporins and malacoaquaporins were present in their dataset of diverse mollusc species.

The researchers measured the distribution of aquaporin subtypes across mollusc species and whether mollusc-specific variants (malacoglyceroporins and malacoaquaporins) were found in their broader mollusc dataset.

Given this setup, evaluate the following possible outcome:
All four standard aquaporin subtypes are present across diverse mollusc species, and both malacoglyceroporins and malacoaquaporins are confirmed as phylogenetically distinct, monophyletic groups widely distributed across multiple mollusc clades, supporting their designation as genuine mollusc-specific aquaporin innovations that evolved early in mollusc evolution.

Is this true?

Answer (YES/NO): NO